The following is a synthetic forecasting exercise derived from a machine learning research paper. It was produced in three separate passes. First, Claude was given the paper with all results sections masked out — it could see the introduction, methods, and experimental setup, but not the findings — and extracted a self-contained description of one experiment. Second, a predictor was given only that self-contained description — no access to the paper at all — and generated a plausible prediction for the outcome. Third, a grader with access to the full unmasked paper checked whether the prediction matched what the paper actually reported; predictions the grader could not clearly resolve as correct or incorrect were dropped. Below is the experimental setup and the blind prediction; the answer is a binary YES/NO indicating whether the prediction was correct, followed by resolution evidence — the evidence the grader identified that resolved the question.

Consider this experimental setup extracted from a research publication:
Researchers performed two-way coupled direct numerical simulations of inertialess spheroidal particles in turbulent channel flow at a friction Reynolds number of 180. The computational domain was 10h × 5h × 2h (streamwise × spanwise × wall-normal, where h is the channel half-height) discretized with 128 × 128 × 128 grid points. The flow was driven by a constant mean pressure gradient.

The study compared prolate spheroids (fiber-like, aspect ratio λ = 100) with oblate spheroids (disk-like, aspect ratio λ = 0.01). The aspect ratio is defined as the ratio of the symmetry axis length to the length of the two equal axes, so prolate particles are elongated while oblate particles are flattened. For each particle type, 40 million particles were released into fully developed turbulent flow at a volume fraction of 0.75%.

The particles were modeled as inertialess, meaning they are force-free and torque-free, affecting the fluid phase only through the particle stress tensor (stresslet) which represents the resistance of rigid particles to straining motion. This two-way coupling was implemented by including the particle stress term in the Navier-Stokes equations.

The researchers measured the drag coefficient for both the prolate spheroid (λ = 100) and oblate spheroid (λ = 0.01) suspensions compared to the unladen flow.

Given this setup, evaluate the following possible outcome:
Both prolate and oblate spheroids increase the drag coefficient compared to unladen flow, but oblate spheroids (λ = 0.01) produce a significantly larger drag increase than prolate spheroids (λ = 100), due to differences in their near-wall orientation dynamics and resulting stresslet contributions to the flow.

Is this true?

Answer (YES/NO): NO